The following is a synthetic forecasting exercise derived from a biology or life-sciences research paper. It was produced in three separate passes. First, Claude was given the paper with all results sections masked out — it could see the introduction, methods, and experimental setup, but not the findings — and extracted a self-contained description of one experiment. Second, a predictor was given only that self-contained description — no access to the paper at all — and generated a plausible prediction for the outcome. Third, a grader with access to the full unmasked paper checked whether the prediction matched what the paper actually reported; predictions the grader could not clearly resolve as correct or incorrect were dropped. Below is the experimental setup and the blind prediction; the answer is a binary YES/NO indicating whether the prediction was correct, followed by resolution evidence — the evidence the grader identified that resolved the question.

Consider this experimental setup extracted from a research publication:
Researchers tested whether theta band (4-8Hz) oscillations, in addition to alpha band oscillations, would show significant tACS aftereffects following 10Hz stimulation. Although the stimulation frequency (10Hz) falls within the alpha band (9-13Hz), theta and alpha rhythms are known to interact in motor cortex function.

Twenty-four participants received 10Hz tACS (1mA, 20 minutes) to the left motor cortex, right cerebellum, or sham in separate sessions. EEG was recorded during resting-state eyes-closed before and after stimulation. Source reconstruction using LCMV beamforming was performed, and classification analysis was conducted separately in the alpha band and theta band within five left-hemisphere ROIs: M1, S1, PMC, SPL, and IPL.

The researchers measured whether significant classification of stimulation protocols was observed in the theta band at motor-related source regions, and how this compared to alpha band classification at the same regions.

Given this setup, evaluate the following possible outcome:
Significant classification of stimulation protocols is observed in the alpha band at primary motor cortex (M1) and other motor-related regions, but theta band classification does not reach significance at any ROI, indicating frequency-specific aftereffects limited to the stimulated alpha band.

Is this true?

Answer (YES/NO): NO